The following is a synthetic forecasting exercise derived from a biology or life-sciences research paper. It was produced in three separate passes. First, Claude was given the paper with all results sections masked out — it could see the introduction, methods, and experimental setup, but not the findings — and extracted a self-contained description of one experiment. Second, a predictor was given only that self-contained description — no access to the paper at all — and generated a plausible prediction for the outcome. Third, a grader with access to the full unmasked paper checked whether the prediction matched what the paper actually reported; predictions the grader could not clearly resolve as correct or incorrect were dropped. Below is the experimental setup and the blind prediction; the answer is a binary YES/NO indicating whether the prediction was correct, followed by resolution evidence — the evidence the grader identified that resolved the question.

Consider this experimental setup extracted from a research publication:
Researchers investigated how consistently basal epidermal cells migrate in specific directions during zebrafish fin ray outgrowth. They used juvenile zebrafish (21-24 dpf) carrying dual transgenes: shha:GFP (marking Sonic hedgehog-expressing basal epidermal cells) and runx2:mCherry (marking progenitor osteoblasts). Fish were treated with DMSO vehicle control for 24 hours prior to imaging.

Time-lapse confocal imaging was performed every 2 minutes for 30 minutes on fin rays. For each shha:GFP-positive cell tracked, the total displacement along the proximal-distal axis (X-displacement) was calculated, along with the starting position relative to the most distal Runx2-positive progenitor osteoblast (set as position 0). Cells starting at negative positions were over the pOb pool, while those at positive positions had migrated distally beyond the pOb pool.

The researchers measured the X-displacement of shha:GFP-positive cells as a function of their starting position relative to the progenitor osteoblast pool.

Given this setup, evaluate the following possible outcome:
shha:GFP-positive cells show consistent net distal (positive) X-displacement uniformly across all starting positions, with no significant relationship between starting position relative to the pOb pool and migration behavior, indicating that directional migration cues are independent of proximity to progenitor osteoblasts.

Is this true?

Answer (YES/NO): NO